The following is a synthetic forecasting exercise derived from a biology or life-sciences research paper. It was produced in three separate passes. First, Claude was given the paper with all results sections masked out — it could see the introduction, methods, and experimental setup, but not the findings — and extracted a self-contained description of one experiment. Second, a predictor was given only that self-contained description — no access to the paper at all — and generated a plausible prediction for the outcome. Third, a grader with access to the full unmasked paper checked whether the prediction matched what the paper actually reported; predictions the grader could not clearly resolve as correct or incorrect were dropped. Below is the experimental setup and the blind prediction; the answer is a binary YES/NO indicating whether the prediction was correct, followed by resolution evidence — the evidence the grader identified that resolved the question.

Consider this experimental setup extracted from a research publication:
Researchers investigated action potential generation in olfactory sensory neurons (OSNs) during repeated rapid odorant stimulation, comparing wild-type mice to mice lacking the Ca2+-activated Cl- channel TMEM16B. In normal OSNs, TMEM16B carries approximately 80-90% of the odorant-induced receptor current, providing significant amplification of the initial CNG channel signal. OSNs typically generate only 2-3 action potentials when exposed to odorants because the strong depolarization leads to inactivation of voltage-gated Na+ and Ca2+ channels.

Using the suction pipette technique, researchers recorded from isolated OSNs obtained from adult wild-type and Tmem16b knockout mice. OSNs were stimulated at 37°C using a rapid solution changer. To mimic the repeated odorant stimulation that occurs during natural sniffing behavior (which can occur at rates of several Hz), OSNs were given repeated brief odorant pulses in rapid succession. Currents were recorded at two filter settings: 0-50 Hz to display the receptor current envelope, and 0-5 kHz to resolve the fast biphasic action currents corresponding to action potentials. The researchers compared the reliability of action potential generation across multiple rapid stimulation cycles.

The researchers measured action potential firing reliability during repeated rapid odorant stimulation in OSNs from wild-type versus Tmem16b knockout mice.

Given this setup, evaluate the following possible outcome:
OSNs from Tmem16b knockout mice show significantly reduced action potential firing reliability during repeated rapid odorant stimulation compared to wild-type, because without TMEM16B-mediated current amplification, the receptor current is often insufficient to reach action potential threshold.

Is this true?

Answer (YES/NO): NO